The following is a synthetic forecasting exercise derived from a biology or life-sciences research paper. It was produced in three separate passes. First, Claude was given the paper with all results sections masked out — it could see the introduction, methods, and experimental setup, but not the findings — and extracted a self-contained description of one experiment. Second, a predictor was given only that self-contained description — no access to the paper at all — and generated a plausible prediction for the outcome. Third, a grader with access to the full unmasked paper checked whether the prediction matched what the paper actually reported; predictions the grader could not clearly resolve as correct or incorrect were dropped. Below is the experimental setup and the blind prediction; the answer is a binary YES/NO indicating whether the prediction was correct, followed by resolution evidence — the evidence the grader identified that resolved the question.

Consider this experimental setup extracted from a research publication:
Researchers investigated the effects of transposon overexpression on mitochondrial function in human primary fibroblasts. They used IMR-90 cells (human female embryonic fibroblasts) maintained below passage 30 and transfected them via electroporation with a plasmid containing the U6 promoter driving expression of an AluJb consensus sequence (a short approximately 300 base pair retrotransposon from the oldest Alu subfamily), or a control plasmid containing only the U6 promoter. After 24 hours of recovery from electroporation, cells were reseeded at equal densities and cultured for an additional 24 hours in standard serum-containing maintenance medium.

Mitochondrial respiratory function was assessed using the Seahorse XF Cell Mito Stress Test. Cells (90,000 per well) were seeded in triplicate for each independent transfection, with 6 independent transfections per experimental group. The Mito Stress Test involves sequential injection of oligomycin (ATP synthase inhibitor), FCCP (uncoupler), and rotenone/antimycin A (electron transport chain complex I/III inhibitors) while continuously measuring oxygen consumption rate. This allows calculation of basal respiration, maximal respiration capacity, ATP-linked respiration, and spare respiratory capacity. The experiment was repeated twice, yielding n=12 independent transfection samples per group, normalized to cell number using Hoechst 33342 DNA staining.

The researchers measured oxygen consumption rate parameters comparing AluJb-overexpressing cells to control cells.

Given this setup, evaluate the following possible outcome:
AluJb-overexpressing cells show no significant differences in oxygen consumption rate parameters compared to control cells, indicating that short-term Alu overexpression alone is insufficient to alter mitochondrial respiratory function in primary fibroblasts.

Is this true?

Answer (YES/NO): NO